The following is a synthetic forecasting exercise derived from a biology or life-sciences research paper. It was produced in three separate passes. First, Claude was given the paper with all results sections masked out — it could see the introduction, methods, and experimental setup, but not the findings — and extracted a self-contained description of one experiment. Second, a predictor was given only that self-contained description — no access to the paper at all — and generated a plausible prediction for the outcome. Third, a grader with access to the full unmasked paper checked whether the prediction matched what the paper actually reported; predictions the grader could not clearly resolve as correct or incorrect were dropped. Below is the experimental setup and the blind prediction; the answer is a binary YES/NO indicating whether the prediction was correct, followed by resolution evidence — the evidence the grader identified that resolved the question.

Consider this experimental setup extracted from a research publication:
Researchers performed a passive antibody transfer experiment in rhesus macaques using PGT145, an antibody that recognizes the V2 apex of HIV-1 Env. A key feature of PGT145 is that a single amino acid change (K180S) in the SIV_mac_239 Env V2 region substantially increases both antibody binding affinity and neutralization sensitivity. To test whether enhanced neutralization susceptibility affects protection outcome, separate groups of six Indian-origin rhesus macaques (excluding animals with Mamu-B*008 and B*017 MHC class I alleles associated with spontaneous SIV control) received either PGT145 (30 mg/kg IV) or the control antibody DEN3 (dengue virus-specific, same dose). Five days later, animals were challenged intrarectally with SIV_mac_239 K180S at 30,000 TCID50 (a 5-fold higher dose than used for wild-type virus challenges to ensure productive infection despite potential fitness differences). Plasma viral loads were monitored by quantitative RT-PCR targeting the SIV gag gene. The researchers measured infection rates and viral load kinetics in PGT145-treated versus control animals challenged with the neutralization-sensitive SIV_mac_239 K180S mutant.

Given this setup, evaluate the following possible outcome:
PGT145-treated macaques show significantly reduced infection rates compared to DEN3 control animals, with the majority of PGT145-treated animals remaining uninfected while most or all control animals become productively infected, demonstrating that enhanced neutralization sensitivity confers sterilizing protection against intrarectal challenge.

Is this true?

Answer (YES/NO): NO